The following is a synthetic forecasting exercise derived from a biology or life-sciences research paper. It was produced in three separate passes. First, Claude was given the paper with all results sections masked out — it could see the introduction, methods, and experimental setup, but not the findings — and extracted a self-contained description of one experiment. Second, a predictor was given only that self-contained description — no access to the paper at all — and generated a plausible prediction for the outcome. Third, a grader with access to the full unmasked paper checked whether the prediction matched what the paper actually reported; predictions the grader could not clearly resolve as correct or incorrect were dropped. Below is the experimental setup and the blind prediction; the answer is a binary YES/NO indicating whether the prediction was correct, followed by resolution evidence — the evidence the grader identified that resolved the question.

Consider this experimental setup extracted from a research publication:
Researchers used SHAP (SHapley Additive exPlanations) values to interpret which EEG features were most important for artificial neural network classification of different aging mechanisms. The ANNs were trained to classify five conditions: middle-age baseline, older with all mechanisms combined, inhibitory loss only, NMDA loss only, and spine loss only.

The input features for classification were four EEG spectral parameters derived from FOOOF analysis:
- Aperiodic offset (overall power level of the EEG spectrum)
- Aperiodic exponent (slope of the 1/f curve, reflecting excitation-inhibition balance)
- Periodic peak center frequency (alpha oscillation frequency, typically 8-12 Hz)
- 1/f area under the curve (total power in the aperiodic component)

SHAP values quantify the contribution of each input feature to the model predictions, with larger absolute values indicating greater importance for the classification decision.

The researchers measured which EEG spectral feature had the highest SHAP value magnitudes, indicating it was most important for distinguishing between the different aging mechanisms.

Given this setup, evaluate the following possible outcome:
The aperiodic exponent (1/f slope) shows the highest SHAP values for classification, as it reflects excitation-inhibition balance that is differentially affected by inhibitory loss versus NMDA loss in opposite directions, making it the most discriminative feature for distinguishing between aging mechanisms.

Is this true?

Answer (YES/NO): NO